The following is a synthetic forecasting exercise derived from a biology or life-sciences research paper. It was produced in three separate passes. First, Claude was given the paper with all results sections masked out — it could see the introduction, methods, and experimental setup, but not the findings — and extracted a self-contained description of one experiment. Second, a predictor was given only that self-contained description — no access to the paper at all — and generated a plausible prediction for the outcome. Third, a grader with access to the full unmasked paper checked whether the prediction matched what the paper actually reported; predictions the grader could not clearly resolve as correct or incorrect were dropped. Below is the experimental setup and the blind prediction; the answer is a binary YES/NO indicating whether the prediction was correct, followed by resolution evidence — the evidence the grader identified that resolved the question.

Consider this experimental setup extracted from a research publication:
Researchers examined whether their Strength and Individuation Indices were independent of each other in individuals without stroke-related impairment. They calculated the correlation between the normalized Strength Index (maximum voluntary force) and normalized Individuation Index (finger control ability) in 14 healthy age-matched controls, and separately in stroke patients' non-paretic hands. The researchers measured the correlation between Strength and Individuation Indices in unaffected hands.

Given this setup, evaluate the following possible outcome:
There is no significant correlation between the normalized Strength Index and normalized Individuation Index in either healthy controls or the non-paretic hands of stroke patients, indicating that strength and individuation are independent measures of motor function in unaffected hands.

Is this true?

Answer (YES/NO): YES